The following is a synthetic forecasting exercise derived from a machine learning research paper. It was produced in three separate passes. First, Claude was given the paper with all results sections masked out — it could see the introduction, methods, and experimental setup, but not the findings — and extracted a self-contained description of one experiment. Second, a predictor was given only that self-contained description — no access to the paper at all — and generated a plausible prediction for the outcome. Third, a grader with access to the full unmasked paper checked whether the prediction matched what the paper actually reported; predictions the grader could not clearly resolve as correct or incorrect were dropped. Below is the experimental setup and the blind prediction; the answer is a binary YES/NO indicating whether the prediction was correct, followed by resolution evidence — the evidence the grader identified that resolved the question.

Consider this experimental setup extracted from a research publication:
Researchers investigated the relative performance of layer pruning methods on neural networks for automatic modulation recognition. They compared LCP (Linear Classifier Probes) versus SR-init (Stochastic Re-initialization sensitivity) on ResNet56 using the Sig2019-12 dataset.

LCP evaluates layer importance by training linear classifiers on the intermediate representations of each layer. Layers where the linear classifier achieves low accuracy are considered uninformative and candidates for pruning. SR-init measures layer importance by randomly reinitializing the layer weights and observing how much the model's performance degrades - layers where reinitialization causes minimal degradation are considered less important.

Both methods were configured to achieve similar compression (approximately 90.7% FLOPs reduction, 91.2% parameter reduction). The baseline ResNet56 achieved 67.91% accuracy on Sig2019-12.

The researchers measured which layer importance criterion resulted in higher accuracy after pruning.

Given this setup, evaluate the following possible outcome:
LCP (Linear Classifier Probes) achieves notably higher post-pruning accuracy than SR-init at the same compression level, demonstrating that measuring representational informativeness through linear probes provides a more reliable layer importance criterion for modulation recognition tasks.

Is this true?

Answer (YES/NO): NO